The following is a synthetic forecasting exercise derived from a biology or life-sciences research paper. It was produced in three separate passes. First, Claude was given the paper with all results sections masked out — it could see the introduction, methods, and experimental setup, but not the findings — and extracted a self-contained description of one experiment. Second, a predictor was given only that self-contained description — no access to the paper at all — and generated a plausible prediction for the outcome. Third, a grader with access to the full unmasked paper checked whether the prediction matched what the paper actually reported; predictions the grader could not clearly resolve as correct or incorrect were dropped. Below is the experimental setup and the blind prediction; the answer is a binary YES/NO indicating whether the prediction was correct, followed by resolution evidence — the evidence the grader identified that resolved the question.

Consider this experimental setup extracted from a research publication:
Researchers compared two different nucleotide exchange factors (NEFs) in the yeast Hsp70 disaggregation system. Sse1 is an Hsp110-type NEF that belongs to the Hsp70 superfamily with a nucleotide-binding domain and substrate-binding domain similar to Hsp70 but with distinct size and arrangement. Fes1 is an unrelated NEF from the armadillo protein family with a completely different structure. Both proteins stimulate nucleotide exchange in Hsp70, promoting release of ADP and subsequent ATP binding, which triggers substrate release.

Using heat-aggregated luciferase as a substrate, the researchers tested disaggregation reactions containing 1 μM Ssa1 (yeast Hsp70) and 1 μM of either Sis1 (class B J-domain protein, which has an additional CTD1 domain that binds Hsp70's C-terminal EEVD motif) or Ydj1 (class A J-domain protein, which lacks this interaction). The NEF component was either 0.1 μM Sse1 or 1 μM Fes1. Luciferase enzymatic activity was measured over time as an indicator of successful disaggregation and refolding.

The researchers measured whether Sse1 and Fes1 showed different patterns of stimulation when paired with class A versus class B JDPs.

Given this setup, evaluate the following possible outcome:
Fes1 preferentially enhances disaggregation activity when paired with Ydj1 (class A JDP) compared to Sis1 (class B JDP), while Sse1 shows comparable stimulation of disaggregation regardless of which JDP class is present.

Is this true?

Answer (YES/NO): NO